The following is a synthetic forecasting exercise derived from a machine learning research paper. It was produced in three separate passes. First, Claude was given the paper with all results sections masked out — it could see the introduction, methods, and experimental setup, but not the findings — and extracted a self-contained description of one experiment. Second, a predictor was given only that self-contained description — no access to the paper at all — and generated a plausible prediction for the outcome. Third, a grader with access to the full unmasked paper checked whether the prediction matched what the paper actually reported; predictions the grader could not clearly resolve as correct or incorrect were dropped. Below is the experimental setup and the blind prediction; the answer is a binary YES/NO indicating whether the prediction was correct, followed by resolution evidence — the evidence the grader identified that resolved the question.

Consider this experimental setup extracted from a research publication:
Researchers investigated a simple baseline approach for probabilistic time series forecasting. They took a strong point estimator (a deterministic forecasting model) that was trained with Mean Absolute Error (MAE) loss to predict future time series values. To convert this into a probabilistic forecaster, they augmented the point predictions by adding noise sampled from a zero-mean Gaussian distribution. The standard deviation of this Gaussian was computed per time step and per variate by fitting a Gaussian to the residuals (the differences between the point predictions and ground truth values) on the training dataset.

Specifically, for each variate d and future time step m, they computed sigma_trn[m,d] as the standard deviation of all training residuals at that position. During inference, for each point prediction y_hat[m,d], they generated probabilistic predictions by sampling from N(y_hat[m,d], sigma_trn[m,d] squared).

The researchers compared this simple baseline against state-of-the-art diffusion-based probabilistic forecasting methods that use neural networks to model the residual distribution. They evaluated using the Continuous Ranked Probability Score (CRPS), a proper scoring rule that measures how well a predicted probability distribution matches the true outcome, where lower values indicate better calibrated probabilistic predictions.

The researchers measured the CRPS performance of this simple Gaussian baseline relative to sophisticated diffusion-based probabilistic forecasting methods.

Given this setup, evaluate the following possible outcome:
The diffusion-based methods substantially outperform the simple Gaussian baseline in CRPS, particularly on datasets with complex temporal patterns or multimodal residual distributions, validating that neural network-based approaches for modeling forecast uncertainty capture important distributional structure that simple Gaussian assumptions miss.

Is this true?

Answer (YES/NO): NO